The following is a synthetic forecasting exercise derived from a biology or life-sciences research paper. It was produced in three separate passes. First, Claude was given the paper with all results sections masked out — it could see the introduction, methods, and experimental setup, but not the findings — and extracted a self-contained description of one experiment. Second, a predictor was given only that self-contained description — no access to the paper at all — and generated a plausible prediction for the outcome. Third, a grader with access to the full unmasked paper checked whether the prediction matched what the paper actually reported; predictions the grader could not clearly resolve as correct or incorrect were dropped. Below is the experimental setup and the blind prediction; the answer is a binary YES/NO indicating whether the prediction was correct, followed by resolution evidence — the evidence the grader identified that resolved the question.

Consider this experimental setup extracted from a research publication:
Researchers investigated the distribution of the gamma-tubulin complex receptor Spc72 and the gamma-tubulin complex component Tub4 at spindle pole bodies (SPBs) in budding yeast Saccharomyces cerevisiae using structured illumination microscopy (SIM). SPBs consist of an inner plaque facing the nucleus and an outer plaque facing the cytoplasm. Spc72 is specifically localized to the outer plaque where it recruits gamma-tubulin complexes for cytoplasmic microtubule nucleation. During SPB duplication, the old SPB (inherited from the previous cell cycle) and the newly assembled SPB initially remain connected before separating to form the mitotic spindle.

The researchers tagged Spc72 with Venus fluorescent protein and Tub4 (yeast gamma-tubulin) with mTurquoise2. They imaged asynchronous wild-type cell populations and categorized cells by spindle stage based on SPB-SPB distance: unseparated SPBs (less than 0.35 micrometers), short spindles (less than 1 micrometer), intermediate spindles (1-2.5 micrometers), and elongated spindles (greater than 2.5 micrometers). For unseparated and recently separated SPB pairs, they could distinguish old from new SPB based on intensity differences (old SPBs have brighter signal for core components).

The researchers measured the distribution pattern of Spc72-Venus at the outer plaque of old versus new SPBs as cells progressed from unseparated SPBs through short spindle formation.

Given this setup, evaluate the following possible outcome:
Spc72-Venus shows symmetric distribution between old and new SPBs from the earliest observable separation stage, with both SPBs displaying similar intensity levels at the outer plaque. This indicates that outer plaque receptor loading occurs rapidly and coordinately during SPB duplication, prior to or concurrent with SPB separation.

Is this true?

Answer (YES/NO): NO